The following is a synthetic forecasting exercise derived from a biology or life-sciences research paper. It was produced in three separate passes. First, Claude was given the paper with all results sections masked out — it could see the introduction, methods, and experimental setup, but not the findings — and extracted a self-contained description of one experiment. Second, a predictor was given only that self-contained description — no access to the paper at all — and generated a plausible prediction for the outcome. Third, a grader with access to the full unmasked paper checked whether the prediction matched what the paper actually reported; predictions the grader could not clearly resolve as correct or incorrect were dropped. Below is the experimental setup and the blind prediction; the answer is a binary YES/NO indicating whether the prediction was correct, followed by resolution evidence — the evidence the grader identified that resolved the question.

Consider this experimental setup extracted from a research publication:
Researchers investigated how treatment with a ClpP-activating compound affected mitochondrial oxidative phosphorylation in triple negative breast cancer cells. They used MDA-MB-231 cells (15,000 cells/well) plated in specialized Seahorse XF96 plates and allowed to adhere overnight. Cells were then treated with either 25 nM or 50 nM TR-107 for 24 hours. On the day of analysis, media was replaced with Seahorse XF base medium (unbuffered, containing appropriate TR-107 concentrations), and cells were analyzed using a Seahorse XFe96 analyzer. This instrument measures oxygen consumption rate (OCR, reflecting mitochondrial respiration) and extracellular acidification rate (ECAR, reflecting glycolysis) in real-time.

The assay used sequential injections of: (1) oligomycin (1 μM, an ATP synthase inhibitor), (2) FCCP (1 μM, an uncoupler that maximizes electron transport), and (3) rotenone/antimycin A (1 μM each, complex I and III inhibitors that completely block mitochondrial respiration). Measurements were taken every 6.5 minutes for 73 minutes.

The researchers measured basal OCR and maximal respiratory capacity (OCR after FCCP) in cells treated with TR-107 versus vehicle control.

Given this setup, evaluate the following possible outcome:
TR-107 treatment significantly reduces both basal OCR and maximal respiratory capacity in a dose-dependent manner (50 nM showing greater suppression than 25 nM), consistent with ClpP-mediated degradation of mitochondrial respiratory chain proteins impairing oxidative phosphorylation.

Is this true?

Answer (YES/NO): YES